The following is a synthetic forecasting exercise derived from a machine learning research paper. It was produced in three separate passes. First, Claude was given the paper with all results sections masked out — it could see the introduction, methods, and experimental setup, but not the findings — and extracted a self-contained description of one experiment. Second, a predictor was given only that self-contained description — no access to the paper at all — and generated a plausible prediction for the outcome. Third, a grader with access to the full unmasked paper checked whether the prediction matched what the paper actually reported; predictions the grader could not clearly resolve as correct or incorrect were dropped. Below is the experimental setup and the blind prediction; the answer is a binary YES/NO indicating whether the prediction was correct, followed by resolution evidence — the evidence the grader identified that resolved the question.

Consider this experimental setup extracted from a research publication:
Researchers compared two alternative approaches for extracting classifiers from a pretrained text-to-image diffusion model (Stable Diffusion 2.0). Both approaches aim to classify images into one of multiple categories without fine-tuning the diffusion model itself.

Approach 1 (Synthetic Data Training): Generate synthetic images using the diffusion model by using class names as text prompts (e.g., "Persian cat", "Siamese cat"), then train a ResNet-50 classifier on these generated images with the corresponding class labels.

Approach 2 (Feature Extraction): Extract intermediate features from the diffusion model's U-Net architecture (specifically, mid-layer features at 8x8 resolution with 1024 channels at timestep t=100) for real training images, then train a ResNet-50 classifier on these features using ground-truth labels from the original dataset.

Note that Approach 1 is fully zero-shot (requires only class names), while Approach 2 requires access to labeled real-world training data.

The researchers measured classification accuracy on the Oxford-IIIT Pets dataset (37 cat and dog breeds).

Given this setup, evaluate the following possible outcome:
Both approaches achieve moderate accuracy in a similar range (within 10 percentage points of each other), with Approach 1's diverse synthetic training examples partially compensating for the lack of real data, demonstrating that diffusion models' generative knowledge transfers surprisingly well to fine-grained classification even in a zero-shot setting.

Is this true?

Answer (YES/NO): NO